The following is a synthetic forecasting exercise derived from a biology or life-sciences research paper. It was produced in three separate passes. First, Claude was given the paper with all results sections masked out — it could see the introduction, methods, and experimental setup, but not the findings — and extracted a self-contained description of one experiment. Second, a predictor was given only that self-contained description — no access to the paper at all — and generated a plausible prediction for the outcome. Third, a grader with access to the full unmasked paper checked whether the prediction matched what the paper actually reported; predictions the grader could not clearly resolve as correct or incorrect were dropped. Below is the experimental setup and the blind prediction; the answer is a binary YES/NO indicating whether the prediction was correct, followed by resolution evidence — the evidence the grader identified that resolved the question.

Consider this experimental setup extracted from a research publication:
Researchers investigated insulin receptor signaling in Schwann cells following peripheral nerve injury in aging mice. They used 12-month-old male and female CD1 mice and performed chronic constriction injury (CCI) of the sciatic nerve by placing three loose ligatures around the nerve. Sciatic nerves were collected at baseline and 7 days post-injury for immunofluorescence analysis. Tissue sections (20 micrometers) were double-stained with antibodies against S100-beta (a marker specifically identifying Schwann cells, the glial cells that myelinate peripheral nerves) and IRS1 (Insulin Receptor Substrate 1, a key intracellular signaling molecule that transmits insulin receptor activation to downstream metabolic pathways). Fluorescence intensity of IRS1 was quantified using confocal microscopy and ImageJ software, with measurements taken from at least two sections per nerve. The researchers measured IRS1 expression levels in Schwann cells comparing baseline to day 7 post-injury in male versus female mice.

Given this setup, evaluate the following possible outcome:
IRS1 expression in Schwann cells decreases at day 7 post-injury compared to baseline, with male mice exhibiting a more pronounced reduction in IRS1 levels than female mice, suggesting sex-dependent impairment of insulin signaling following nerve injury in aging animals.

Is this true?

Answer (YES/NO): NO